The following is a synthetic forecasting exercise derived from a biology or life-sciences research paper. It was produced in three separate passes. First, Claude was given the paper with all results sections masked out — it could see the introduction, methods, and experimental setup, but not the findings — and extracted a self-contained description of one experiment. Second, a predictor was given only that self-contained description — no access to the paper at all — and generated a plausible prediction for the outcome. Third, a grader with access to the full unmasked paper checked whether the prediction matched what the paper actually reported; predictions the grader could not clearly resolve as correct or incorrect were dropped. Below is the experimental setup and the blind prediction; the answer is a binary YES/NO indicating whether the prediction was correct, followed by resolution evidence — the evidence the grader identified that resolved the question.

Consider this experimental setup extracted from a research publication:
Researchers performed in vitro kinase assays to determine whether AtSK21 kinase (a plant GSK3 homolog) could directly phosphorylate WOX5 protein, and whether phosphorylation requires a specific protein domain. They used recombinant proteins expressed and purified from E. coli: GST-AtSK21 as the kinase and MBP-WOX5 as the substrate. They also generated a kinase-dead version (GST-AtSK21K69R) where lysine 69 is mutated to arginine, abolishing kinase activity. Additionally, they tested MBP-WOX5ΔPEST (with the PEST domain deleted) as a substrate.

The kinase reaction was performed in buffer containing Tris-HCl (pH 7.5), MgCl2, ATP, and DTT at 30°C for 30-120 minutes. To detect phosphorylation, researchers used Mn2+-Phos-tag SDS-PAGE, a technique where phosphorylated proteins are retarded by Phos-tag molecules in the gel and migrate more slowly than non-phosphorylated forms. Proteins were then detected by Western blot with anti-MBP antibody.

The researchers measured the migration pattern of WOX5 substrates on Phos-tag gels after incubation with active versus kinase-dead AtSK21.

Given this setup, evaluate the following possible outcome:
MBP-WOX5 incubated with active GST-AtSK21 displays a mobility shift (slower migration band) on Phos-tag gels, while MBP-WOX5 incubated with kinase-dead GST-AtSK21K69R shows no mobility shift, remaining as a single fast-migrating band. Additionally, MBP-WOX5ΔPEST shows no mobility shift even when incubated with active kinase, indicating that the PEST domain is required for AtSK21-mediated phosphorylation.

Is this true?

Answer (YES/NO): YES